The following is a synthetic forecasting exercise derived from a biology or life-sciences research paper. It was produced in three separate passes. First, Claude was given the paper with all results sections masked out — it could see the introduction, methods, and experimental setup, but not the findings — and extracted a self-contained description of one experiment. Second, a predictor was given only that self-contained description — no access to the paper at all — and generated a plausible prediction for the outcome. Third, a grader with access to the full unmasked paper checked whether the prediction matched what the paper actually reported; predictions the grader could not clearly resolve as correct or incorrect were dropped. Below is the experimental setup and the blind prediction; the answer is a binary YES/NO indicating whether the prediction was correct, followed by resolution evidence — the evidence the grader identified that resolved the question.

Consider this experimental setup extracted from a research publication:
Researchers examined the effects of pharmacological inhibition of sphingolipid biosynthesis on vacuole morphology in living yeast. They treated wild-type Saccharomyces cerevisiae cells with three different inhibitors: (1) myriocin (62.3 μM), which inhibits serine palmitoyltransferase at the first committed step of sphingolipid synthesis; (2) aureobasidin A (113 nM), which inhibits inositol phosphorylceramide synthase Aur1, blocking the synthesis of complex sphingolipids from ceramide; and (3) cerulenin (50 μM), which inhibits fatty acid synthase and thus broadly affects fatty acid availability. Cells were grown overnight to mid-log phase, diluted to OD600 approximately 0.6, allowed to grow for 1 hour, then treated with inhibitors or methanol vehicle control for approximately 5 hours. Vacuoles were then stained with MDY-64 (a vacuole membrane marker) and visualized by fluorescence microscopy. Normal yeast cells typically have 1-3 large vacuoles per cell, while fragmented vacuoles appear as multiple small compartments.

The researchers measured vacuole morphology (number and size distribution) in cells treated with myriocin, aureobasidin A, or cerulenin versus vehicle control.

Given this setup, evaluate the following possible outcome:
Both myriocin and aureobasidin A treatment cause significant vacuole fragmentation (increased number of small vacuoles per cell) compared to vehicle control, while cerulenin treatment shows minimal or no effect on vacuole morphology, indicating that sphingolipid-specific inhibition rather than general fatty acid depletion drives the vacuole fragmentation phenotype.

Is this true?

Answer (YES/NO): NO